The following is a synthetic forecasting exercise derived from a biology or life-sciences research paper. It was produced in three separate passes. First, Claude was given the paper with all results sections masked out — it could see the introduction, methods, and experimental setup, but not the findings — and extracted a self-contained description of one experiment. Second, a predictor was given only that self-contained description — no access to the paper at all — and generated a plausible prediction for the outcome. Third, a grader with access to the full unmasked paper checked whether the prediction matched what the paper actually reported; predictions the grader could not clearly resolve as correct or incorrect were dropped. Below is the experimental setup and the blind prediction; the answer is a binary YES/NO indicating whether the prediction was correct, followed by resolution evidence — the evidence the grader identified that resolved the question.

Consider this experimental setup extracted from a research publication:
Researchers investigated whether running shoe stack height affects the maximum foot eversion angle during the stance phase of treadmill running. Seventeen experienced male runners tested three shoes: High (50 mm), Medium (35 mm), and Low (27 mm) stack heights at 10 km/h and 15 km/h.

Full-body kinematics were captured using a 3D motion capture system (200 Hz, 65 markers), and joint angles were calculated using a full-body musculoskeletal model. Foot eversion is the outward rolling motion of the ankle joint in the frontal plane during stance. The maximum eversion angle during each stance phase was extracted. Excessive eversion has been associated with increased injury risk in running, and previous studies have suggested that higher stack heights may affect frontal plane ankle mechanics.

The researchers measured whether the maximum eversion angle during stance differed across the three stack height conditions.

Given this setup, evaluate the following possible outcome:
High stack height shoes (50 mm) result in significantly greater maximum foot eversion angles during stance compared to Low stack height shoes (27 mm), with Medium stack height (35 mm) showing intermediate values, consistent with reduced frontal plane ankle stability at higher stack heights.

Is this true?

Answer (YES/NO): NO